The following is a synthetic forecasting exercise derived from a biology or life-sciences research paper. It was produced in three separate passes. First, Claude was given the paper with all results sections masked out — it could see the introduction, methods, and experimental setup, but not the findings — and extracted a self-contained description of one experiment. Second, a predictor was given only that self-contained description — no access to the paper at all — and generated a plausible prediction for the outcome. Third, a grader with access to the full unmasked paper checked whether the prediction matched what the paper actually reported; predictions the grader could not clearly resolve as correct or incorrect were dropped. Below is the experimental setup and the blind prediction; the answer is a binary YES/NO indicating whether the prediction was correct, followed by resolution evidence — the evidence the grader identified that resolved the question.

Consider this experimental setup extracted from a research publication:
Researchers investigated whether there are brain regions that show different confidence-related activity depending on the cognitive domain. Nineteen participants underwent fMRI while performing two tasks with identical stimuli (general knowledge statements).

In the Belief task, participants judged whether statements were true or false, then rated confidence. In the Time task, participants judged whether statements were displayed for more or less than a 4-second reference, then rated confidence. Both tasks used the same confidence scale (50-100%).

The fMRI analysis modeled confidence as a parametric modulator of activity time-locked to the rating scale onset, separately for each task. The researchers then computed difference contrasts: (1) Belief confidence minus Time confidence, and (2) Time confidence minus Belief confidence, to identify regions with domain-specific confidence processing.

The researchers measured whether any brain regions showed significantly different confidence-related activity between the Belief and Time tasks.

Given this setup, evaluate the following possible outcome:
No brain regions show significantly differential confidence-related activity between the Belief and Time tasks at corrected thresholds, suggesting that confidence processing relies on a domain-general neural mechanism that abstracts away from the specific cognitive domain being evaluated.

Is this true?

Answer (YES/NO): YES